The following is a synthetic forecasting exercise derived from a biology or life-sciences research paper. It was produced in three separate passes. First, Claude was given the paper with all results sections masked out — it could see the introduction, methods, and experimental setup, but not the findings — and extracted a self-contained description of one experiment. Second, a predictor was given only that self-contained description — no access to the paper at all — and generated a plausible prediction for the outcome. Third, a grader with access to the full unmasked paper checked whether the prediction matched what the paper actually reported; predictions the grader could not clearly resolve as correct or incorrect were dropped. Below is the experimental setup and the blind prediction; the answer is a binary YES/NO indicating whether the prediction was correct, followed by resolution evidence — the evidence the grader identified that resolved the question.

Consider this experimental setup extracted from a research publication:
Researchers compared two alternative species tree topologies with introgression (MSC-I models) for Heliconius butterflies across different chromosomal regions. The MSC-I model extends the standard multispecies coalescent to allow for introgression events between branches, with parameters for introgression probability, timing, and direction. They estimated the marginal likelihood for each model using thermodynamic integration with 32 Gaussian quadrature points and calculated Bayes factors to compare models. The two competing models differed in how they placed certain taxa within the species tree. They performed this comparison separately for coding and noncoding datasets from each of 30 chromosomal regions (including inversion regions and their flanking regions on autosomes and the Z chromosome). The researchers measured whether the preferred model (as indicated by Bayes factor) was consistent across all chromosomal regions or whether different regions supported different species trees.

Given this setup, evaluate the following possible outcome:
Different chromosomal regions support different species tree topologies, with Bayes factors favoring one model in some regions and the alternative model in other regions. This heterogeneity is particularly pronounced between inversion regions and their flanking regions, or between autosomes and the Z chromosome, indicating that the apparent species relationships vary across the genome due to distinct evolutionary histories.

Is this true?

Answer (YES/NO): YES